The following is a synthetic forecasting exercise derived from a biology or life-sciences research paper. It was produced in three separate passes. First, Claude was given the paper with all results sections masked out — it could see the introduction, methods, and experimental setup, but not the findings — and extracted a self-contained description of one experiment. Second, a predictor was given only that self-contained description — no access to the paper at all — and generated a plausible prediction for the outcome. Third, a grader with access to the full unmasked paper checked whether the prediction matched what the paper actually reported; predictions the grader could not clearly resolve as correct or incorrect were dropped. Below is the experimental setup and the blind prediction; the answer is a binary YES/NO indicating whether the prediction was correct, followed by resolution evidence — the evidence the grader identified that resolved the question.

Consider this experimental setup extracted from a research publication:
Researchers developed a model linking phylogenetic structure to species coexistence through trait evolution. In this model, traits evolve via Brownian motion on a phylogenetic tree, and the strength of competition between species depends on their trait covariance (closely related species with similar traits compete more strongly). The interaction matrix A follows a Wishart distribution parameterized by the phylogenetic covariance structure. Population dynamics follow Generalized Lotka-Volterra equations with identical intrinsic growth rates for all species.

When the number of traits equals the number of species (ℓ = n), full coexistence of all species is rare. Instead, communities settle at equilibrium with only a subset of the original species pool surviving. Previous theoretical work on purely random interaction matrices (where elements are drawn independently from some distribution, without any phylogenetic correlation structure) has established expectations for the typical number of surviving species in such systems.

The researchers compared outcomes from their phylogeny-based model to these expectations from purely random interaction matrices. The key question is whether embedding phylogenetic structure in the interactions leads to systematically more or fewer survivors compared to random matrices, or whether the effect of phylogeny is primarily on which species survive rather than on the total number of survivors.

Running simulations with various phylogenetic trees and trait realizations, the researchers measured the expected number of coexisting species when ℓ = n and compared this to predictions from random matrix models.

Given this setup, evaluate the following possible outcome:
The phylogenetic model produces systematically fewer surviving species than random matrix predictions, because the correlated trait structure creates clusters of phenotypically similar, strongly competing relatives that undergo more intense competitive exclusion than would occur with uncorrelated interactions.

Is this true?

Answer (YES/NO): NO